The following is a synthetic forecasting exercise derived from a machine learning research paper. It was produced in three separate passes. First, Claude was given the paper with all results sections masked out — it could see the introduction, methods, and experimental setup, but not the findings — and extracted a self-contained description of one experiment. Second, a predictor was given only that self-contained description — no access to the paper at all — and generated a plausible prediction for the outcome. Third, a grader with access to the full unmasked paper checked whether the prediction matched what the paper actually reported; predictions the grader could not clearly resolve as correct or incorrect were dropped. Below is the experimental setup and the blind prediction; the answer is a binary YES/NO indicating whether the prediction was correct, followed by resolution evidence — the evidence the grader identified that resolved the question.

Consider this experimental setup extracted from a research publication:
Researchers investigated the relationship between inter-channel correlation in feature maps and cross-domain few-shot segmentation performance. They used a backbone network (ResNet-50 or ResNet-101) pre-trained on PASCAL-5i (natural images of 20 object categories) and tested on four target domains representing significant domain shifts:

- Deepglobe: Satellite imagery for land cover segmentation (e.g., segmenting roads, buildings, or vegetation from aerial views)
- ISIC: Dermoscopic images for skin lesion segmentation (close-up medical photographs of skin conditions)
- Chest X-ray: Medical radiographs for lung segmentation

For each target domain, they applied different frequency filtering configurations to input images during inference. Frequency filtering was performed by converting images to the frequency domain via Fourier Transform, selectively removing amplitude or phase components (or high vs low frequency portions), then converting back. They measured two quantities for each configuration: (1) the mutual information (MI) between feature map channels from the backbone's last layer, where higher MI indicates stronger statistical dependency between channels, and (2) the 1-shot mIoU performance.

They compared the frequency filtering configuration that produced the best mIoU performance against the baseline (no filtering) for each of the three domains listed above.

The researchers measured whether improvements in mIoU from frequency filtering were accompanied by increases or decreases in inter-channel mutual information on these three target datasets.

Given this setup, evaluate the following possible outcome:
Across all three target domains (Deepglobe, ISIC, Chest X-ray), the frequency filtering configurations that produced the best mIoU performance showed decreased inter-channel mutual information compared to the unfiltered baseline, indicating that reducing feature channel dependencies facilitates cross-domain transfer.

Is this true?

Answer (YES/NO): YES